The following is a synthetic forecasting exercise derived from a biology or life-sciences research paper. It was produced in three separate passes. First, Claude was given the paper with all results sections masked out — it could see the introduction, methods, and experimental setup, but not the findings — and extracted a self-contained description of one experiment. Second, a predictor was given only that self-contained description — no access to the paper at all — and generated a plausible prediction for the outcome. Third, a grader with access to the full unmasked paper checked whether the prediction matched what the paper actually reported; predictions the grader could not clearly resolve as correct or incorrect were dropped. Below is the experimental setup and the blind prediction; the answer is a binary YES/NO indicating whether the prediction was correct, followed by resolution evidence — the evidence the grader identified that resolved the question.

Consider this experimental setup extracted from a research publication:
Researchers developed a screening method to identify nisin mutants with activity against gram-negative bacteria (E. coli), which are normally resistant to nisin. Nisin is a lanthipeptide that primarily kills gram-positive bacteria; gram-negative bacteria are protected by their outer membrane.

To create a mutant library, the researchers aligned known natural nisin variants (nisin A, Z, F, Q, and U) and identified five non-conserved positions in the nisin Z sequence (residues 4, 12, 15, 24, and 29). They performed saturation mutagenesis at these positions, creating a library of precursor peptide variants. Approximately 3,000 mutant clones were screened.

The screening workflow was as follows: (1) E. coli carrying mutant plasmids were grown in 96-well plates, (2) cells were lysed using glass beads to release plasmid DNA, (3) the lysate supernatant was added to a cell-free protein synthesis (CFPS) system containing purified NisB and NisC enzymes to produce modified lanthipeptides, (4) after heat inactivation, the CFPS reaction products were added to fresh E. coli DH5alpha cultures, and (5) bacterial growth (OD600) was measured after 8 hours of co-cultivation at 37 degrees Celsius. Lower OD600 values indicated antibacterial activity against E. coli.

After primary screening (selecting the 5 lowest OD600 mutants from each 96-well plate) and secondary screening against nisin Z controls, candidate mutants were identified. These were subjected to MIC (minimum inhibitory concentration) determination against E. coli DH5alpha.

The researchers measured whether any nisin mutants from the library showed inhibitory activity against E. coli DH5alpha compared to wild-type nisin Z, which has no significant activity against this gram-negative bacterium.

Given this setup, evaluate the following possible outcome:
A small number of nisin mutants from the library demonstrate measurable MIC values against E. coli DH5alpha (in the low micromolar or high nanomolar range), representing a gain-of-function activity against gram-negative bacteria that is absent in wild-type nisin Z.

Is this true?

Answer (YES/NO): NO